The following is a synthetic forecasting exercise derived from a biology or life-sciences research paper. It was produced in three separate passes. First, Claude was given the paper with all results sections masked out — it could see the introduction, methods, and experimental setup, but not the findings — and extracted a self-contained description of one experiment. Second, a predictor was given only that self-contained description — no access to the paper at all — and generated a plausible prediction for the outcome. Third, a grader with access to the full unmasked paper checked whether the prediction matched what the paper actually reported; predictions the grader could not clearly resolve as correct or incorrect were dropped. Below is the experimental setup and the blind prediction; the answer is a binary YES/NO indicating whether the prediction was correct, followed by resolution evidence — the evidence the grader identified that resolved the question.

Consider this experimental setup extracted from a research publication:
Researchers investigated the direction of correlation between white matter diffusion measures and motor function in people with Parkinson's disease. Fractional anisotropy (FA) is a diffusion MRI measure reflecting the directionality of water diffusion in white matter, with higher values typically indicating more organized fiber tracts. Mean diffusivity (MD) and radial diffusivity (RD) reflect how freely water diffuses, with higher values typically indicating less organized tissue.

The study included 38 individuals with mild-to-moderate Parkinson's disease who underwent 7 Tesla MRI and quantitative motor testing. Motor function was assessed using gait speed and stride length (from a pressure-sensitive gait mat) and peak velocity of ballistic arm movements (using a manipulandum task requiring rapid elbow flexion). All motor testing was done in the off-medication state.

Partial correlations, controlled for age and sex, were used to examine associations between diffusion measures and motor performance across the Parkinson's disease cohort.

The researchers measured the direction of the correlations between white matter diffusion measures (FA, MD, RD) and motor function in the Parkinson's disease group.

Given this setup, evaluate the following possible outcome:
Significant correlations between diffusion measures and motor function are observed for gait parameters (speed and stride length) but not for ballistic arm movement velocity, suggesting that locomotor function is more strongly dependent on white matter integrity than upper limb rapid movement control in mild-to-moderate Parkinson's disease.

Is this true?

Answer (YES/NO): NO